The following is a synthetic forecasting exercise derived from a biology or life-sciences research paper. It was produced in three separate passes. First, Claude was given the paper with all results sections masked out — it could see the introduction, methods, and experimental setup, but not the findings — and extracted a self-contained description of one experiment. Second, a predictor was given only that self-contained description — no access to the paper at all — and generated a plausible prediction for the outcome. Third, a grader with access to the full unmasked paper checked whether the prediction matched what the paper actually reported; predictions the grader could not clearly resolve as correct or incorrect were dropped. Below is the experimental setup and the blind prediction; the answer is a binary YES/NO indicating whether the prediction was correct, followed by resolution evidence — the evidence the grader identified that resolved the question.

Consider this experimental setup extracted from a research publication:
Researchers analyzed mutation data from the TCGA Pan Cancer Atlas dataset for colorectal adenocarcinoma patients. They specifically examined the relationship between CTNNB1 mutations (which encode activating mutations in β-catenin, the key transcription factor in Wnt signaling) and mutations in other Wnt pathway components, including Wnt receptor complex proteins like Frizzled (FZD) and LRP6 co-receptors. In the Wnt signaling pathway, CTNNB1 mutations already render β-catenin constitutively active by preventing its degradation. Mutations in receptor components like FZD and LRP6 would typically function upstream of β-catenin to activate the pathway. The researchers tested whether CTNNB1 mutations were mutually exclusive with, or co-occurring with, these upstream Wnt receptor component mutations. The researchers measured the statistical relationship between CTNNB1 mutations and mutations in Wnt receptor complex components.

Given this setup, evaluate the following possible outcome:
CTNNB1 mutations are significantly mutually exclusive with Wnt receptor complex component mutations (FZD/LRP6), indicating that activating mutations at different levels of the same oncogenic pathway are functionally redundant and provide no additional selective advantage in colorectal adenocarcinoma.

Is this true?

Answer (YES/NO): NO